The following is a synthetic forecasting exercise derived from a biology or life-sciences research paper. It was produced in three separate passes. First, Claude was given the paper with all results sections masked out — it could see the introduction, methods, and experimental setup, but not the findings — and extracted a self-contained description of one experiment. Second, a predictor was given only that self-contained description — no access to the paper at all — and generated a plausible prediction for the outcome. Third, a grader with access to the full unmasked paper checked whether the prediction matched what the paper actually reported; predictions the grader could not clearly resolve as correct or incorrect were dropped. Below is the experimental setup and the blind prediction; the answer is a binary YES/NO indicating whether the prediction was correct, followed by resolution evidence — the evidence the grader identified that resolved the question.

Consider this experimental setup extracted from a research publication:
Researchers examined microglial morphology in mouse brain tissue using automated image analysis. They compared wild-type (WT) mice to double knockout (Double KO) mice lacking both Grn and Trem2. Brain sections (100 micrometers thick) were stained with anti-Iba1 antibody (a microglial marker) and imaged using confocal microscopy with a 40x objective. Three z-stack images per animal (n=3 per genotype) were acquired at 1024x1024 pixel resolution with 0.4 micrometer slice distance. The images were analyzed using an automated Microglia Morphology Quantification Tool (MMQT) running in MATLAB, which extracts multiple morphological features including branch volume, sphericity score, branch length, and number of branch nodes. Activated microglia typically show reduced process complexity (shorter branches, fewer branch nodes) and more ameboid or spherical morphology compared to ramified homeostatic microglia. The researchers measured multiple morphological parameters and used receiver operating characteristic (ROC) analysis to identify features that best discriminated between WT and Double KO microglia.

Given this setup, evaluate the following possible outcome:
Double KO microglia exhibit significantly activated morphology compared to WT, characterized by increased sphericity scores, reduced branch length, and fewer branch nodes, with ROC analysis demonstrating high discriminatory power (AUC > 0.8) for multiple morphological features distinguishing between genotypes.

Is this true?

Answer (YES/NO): NO